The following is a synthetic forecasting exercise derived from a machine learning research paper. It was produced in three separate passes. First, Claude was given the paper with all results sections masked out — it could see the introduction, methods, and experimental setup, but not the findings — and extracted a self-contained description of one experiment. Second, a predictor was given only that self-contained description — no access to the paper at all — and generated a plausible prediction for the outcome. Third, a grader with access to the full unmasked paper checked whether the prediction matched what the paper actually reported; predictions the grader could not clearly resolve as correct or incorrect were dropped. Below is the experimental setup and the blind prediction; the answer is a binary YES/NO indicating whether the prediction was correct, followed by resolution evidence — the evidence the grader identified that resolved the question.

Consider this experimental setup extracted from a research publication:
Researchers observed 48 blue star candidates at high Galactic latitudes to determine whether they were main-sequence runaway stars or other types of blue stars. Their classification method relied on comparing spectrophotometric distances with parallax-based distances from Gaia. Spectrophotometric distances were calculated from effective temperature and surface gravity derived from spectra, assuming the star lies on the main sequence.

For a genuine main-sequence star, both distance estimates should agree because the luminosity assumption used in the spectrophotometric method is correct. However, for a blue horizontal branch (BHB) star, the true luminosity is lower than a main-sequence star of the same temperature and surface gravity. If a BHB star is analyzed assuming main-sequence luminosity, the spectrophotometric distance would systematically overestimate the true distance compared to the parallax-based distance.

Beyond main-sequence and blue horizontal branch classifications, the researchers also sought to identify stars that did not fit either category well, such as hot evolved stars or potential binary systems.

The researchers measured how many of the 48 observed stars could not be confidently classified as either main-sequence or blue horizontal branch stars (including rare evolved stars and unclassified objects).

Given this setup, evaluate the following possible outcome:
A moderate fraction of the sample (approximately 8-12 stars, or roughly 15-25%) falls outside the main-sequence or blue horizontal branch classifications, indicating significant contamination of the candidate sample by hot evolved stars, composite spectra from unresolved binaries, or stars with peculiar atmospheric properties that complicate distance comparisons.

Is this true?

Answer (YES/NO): YES